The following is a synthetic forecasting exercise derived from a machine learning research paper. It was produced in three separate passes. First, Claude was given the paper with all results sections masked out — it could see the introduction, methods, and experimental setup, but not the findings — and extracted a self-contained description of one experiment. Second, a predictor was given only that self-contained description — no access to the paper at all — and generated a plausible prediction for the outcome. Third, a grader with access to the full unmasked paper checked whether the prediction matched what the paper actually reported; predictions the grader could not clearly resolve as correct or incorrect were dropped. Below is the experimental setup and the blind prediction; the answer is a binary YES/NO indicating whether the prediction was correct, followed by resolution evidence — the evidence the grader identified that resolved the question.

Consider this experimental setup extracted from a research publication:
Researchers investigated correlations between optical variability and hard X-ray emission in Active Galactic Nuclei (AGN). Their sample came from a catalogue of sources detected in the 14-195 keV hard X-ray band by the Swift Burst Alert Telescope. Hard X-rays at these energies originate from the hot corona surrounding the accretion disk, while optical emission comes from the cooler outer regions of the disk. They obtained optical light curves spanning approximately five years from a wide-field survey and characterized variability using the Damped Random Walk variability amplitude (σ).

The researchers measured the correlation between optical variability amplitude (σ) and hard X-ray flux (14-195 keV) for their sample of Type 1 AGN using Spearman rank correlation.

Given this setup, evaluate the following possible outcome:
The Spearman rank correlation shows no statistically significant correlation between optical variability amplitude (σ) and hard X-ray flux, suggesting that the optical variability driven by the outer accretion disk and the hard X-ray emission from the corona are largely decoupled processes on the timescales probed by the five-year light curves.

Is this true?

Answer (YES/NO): NO